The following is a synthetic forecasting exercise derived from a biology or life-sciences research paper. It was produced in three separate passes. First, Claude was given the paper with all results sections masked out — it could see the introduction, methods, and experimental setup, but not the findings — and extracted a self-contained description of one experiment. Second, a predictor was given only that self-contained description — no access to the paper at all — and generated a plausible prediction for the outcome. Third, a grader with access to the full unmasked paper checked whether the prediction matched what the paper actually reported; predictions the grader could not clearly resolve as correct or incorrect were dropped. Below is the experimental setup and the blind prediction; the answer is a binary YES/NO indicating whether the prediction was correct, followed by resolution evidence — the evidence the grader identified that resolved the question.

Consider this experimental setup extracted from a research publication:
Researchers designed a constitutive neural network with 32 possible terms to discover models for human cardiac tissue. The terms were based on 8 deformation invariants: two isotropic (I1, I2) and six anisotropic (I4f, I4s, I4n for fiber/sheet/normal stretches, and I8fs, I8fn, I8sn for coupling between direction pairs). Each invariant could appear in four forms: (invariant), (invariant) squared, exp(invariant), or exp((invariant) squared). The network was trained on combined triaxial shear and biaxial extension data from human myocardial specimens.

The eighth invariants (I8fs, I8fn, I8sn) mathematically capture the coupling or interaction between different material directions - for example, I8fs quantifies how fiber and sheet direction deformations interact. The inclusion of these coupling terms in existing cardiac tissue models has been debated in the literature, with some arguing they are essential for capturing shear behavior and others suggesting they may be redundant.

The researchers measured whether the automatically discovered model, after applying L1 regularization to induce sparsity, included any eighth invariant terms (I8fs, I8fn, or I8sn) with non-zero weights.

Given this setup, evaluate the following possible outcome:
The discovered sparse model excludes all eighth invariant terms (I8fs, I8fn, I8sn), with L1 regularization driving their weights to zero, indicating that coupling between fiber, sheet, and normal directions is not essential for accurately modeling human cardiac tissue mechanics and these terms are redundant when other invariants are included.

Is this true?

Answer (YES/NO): NO